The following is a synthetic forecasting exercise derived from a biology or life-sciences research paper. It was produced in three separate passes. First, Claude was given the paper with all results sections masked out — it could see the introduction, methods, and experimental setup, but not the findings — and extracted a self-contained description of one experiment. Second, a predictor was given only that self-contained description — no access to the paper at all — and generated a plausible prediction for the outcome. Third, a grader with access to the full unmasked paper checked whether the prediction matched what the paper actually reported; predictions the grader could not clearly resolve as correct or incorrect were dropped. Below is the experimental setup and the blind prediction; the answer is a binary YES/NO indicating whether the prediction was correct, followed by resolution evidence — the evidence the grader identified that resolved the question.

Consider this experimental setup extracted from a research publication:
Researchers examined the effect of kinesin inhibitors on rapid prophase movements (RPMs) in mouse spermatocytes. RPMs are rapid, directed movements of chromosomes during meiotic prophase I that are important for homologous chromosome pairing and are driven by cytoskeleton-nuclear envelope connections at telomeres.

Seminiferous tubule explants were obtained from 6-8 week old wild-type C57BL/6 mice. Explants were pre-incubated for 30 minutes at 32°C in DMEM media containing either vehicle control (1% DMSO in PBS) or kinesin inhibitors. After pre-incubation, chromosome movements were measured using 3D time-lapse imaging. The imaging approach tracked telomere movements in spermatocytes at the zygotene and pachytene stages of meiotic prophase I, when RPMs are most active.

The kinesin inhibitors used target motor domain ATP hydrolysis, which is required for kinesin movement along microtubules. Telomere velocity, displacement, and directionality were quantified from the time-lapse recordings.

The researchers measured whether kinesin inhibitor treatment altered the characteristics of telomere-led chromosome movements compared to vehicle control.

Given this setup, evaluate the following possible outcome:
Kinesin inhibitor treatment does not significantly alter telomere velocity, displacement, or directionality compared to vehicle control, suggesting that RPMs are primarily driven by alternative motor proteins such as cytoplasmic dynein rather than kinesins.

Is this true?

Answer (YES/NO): NO